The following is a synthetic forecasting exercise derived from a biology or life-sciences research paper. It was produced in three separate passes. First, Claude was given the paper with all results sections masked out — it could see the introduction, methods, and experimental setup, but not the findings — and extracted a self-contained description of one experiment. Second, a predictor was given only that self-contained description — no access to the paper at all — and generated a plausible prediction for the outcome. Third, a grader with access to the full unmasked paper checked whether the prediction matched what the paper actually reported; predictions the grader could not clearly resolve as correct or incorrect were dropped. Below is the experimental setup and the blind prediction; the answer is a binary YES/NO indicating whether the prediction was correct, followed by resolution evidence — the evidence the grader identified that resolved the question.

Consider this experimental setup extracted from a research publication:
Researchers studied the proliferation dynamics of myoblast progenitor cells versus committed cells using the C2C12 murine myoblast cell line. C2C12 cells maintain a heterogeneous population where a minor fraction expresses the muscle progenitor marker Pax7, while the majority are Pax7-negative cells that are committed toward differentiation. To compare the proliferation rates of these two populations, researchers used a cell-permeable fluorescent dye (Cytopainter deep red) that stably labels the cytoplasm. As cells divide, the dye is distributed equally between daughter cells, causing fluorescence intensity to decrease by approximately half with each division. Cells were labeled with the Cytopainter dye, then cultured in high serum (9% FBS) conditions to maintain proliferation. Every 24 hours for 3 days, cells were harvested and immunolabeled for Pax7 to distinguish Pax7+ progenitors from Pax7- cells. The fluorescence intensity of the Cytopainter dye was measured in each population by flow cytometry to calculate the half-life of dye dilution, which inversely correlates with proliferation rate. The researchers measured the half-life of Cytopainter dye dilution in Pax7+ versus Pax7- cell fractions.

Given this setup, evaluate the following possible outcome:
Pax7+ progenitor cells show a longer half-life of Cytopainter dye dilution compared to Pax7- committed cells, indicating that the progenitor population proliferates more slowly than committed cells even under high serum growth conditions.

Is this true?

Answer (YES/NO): NO